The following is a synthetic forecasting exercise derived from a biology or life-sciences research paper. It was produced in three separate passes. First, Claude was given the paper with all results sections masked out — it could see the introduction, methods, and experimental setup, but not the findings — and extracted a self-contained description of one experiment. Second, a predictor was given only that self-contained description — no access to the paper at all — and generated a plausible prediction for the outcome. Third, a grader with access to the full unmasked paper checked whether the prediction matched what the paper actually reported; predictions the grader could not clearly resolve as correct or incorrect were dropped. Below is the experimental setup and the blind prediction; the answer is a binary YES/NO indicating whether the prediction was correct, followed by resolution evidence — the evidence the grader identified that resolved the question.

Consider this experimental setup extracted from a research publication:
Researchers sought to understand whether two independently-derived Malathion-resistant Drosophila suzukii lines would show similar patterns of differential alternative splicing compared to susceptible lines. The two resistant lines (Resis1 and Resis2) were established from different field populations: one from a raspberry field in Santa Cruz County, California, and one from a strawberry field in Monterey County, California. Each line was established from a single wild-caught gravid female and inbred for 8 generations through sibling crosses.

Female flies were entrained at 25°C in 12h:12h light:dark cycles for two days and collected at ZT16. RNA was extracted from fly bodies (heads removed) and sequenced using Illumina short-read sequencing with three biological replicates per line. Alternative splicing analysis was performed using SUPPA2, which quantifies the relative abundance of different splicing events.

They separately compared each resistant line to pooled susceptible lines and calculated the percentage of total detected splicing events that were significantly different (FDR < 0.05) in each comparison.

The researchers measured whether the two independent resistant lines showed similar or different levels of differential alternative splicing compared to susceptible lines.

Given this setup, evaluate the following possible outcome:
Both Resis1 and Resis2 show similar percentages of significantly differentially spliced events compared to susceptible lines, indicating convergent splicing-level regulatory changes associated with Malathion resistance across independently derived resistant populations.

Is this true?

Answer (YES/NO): NO